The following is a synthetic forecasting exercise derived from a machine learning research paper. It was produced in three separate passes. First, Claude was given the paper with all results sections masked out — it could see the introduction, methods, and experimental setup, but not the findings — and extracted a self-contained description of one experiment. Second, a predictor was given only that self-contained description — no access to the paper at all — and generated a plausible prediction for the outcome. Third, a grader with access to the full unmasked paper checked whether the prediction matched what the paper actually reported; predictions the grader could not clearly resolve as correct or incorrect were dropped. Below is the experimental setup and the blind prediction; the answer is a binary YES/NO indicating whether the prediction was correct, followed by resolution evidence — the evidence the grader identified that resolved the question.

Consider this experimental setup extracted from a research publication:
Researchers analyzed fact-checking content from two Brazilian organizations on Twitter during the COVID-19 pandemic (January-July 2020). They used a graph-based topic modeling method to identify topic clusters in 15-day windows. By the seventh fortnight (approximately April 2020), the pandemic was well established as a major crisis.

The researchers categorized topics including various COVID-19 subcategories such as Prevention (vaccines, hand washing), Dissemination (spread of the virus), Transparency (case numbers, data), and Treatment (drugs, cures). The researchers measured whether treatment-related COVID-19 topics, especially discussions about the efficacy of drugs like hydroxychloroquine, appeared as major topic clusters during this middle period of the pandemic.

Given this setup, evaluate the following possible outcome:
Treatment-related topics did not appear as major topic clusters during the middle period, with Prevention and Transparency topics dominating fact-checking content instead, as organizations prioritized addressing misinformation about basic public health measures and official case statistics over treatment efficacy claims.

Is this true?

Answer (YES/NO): NO